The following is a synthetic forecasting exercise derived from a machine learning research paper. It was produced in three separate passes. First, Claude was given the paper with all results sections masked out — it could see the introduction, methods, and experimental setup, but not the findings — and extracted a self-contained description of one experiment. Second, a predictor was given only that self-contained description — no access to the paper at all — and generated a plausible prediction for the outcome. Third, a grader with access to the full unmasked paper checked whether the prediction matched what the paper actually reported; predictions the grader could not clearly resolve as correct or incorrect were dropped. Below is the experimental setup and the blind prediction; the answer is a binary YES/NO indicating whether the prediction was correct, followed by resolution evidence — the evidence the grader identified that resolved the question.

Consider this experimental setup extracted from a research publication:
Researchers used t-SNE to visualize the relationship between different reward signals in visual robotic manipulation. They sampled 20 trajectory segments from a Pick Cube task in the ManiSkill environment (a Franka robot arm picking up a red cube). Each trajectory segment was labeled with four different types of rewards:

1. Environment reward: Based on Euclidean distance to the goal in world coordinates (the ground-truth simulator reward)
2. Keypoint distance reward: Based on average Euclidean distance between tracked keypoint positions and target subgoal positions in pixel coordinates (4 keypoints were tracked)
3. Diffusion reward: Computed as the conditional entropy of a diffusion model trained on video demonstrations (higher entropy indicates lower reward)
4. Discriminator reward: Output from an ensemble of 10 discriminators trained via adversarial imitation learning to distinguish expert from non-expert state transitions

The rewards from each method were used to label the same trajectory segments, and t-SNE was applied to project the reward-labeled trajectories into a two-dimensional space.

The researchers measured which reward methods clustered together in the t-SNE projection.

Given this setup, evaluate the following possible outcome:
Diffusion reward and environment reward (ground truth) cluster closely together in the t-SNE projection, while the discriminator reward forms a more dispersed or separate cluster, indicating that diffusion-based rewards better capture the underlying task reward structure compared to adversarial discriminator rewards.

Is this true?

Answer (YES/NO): NO